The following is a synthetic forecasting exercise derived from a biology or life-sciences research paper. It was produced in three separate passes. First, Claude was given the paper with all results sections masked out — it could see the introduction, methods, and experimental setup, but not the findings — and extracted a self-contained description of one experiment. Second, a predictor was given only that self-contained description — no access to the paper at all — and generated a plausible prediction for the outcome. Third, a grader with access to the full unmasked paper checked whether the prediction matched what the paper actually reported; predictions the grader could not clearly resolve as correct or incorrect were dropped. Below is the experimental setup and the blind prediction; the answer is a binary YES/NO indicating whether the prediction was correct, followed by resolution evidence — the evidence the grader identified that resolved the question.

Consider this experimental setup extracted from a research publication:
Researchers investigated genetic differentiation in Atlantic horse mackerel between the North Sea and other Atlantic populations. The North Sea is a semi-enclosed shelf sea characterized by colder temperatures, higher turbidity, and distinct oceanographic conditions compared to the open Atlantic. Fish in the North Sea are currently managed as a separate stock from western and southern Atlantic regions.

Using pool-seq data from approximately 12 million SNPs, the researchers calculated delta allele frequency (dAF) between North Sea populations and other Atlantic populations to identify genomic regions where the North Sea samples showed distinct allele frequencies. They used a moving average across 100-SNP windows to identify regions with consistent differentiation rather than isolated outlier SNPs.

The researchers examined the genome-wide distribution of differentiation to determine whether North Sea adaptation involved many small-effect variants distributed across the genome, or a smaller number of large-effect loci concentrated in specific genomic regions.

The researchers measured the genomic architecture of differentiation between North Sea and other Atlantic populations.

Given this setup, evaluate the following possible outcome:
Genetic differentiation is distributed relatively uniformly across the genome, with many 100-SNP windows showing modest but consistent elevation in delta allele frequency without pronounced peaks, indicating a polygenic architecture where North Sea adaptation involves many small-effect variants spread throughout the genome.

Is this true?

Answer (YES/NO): NO